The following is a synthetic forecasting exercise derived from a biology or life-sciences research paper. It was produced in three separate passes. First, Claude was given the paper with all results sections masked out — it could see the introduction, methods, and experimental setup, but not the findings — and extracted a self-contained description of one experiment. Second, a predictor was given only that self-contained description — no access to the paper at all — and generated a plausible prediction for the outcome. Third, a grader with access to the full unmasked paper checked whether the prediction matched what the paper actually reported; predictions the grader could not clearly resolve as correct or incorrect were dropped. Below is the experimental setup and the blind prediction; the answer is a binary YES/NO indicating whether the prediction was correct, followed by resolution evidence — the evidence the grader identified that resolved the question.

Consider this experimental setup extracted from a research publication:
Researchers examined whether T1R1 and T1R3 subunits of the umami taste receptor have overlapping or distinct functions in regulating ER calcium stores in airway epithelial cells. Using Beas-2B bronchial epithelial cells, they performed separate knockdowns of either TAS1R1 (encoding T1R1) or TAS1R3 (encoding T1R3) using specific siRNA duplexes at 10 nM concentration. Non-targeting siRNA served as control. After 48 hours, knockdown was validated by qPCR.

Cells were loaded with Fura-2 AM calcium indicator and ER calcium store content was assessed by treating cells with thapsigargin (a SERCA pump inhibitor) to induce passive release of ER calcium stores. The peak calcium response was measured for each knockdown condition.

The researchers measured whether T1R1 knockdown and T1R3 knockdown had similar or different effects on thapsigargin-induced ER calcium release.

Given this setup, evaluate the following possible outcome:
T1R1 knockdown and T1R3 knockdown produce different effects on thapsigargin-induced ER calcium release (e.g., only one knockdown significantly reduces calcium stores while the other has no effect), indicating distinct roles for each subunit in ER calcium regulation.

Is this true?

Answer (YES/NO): NO